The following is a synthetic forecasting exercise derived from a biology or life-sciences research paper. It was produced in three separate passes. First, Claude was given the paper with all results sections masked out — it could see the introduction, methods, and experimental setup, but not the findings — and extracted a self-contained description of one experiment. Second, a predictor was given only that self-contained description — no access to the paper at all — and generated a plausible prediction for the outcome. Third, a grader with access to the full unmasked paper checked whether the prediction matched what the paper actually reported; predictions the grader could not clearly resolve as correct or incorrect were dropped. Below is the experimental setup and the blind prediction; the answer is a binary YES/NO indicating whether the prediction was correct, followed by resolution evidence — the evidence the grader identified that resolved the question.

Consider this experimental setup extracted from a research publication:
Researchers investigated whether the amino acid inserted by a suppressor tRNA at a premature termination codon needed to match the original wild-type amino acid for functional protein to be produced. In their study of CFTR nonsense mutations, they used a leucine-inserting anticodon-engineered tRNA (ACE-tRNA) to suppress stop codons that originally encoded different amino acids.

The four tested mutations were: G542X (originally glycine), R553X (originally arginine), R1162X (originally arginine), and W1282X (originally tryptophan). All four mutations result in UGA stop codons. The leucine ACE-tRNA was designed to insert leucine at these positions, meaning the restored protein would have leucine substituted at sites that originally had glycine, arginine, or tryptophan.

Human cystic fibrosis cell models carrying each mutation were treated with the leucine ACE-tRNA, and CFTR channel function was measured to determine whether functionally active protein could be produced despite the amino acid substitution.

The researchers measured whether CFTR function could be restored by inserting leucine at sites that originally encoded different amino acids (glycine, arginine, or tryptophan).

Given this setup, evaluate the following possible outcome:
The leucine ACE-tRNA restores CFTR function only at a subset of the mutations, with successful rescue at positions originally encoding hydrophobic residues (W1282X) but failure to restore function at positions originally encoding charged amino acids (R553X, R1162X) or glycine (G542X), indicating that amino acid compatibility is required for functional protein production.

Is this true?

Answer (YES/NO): NO